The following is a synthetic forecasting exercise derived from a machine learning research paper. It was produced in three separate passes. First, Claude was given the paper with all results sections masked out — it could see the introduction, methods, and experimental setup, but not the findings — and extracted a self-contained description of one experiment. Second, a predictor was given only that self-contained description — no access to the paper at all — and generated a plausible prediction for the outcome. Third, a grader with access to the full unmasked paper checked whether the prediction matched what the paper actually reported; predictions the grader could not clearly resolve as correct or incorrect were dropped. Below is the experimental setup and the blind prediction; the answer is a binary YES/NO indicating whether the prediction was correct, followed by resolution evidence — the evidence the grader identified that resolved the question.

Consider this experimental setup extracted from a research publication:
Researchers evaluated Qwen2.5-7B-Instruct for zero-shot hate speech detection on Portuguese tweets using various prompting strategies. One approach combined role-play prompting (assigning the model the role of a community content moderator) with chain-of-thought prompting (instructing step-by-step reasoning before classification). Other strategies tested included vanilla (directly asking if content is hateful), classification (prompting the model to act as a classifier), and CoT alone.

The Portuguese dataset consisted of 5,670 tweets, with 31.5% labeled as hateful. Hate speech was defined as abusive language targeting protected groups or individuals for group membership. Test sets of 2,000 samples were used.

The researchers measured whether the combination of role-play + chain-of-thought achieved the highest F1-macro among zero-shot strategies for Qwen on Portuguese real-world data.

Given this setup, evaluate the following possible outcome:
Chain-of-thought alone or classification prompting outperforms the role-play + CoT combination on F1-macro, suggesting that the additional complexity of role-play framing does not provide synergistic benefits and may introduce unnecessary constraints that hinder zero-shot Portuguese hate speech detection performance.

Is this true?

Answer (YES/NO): NO